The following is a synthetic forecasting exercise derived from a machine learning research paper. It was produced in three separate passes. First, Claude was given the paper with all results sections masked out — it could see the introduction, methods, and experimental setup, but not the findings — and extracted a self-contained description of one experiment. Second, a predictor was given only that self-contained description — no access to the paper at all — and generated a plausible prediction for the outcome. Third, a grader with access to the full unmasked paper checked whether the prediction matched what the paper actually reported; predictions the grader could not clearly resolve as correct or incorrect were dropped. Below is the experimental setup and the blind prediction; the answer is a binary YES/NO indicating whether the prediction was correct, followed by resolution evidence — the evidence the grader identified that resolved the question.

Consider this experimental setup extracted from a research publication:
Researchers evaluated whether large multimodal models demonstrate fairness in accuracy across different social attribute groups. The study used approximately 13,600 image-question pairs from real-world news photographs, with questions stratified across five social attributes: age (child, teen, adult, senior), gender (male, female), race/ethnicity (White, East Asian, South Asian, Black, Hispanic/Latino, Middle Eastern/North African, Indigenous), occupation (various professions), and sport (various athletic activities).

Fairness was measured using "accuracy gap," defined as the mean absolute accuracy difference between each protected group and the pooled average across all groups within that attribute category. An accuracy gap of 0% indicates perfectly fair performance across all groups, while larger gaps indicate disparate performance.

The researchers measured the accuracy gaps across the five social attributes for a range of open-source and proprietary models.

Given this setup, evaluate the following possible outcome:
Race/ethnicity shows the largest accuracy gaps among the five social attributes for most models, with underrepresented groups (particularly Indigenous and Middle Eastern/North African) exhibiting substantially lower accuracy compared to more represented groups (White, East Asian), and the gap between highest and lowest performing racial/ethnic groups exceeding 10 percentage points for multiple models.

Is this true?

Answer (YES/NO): NO